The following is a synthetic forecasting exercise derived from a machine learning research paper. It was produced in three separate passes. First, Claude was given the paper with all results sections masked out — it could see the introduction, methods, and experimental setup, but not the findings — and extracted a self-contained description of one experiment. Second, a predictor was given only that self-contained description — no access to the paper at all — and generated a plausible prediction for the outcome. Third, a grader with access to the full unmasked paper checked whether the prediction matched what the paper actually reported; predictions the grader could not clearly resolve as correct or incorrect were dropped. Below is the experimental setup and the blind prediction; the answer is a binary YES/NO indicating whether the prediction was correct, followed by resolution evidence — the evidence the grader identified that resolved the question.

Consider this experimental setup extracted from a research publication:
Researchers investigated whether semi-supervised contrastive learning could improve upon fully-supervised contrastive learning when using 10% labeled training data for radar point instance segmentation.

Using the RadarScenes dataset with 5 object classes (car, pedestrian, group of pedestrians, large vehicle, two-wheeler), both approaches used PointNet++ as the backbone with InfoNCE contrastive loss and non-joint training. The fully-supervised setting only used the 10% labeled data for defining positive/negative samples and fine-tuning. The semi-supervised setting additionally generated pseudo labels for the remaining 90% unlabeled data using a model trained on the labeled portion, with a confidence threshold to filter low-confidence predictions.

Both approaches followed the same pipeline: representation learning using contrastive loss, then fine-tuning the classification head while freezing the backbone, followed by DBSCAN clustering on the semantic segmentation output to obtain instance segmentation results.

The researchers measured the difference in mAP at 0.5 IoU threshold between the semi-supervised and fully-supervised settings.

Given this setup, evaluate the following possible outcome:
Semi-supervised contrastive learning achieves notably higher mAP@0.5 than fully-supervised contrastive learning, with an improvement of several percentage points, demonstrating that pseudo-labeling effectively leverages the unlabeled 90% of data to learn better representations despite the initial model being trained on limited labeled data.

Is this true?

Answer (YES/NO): NO